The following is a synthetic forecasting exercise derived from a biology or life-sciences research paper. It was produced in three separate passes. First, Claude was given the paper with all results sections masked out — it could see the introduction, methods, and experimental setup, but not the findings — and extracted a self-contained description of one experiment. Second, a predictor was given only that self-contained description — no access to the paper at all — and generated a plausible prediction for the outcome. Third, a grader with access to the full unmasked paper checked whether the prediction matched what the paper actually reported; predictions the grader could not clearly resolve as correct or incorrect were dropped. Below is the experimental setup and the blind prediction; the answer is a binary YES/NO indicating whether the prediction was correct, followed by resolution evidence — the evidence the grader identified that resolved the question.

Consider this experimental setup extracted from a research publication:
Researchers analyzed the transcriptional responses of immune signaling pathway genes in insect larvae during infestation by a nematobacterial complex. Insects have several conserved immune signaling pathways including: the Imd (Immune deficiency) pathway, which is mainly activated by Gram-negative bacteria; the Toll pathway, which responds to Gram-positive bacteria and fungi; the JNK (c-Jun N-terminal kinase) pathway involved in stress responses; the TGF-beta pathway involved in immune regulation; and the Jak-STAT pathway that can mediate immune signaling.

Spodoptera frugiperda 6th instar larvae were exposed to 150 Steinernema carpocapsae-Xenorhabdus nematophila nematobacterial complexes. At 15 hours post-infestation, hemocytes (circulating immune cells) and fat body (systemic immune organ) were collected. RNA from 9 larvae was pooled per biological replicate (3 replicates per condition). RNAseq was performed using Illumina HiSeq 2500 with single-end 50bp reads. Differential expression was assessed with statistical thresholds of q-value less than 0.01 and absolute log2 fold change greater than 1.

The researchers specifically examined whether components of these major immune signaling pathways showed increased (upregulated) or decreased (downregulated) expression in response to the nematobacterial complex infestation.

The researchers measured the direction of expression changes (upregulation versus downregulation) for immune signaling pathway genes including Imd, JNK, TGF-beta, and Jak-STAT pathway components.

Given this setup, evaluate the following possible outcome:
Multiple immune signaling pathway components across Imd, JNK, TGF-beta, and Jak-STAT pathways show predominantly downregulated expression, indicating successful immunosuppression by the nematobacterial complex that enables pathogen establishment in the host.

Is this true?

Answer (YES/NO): NO